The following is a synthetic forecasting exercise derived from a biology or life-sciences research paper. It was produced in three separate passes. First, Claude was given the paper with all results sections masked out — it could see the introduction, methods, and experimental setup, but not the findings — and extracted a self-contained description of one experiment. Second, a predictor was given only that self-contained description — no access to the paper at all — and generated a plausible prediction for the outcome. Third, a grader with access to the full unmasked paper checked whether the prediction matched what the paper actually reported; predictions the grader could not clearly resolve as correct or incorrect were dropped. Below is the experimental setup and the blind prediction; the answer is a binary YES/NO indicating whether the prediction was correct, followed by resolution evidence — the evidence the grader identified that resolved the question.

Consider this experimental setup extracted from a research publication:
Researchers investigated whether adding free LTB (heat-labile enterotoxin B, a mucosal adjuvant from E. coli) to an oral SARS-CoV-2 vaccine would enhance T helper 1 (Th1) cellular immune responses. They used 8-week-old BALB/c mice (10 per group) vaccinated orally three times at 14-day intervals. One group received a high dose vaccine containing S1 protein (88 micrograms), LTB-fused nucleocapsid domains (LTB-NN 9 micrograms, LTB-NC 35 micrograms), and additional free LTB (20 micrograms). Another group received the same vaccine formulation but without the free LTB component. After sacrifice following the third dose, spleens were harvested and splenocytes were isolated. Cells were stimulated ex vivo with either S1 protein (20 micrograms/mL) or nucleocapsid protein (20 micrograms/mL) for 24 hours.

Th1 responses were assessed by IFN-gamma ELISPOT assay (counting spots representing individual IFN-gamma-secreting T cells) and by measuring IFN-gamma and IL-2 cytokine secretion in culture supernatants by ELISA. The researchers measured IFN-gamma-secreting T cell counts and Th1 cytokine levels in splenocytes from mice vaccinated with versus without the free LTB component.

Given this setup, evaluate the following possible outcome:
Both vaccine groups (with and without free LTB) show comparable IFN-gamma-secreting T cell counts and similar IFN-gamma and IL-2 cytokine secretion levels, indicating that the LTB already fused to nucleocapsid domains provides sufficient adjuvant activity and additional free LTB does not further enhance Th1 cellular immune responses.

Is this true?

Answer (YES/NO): NO